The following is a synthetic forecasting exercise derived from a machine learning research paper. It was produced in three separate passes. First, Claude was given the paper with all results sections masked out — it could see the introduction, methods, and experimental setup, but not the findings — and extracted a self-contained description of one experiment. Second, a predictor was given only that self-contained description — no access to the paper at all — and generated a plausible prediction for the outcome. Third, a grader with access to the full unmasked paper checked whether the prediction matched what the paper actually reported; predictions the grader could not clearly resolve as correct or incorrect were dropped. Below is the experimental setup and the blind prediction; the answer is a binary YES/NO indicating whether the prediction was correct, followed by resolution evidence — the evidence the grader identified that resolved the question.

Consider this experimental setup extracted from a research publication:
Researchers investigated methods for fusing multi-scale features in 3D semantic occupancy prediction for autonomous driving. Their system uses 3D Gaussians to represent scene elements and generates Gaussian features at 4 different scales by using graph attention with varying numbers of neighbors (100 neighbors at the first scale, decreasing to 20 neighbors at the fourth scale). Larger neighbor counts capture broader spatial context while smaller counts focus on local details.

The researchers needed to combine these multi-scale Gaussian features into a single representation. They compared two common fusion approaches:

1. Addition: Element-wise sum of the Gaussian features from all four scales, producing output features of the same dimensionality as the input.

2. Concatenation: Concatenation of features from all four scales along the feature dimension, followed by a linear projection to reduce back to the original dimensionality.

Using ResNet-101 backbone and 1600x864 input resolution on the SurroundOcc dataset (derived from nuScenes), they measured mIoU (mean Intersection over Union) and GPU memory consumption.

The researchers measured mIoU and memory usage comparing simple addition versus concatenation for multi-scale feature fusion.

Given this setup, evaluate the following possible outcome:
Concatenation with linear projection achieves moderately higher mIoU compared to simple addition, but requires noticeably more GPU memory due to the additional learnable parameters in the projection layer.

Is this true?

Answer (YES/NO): NO